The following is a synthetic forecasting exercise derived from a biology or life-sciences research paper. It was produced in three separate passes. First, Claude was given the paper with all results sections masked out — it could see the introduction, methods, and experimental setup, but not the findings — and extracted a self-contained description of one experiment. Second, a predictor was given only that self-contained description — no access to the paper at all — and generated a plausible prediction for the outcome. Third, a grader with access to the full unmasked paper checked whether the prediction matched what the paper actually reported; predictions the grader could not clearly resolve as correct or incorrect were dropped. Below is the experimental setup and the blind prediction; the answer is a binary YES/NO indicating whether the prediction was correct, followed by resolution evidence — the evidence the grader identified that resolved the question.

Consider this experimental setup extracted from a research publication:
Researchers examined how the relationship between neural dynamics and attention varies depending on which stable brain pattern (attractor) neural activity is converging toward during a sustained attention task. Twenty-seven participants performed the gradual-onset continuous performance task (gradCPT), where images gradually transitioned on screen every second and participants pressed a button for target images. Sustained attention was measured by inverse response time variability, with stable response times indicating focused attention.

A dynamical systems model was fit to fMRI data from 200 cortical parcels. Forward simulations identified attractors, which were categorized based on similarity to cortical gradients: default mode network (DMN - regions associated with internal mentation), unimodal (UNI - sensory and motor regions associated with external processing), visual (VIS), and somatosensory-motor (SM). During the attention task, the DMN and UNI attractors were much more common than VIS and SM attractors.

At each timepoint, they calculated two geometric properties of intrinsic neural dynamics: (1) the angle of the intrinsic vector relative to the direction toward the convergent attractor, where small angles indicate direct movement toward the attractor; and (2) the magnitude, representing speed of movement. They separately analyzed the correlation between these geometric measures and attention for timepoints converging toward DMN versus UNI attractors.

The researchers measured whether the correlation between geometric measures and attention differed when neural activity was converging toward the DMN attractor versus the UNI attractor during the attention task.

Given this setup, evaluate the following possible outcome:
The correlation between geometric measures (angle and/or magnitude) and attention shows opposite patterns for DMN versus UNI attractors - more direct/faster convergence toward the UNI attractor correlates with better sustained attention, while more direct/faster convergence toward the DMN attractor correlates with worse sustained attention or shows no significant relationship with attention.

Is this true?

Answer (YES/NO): NO